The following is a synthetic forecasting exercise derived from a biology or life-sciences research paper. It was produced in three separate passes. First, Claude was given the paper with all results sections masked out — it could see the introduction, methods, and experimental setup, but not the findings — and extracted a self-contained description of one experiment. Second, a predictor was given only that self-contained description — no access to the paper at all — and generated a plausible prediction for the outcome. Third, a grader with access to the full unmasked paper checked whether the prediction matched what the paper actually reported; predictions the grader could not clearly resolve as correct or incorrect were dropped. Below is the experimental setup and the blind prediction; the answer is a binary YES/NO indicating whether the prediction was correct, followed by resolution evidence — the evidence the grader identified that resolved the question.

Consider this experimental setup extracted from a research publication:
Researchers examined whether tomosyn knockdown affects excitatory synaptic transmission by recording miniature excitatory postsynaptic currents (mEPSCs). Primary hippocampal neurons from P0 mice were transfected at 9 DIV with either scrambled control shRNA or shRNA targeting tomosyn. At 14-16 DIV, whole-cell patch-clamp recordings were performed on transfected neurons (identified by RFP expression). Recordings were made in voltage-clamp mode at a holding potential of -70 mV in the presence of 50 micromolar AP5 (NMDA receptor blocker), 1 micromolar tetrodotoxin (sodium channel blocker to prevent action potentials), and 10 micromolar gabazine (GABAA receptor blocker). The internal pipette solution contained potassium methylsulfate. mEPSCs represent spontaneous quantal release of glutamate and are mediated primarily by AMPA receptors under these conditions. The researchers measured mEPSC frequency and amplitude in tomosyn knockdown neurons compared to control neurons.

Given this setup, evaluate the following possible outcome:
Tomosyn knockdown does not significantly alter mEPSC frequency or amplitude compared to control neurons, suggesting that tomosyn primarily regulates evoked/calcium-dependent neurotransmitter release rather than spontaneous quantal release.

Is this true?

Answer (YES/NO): NO